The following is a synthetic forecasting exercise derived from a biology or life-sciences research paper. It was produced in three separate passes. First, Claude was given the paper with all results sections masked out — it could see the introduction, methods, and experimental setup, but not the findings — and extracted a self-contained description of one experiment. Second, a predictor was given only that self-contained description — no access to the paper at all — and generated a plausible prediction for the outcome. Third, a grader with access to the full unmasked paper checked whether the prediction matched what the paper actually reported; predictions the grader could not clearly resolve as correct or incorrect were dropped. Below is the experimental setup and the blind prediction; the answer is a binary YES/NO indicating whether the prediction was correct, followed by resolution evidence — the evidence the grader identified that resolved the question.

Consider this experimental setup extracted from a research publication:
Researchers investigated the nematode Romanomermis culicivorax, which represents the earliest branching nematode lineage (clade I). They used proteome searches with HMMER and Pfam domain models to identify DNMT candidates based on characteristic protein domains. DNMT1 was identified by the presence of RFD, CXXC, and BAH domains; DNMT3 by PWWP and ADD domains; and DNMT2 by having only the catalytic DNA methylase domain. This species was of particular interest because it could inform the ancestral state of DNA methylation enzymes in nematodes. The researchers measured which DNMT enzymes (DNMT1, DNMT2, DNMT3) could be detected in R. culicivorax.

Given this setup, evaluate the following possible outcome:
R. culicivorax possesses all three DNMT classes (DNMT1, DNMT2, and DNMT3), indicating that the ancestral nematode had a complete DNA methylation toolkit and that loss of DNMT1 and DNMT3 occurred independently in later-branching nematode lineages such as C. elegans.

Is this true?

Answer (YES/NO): YES